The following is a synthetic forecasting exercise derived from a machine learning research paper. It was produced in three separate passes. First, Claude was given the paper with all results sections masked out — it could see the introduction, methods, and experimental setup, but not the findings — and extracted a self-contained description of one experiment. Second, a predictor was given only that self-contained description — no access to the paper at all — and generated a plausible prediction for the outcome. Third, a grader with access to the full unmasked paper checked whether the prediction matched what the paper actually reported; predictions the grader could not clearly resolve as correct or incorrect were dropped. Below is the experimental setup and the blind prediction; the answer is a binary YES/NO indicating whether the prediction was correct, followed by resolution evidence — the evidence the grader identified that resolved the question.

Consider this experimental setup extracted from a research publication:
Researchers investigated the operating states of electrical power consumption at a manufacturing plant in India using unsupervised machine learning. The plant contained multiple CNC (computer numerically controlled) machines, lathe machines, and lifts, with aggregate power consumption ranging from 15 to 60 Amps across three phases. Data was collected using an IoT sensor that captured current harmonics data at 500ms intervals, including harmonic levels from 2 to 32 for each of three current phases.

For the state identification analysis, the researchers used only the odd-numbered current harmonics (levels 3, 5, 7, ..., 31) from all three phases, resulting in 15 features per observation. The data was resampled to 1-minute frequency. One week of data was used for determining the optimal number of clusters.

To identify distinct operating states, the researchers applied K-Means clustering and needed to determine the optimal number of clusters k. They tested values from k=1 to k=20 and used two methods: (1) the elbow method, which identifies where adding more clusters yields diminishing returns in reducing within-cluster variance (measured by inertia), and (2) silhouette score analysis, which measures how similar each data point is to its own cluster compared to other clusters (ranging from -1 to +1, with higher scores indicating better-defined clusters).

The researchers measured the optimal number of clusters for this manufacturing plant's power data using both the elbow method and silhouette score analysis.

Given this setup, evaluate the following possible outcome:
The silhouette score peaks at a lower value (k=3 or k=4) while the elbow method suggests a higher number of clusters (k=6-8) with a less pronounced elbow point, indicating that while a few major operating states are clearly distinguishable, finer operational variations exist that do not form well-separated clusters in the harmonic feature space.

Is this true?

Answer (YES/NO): NO